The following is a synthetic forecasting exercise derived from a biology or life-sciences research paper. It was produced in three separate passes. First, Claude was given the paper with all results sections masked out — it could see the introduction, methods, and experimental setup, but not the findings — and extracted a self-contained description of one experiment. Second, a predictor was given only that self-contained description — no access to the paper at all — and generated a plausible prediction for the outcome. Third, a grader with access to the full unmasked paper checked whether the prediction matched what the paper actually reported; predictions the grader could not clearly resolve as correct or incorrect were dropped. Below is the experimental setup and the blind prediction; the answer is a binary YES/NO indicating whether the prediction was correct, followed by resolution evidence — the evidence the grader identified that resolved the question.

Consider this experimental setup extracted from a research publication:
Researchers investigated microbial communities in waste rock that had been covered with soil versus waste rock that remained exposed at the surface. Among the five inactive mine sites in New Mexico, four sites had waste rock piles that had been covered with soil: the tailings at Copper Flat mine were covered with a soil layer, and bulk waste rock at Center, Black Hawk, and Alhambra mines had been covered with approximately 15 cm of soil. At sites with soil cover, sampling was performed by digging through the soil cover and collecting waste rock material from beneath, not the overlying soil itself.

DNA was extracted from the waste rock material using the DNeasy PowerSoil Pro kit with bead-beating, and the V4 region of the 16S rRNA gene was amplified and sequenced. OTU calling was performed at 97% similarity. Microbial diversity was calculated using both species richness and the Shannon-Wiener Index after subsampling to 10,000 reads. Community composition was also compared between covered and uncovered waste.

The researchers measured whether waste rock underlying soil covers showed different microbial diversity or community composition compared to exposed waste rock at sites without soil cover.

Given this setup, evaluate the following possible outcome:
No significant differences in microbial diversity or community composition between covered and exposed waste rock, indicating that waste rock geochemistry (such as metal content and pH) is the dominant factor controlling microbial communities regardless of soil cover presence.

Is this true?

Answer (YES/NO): NO